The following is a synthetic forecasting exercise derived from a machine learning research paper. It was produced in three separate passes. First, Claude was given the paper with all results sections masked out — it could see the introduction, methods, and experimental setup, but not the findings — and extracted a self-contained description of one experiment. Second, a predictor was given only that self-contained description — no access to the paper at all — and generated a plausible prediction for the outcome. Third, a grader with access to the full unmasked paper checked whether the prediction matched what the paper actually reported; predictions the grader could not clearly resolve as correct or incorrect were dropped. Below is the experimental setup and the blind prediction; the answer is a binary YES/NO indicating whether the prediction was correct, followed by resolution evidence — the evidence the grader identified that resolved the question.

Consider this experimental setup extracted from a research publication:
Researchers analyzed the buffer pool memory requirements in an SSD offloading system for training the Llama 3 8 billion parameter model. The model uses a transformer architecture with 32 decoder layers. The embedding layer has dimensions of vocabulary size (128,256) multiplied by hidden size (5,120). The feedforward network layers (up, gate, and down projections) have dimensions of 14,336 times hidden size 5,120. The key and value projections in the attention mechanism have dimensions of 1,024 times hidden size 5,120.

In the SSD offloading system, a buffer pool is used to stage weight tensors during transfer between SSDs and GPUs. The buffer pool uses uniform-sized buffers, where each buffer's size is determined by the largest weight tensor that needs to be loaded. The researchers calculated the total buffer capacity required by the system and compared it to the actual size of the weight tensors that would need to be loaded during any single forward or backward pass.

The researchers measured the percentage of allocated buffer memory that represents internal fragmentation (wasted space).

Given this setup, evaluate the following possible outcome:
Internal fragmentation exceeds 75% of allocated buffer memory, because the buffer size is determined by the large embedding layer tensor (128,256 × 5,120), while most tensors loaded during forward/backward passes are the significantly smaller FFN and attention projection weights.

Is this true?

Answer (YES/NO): NO